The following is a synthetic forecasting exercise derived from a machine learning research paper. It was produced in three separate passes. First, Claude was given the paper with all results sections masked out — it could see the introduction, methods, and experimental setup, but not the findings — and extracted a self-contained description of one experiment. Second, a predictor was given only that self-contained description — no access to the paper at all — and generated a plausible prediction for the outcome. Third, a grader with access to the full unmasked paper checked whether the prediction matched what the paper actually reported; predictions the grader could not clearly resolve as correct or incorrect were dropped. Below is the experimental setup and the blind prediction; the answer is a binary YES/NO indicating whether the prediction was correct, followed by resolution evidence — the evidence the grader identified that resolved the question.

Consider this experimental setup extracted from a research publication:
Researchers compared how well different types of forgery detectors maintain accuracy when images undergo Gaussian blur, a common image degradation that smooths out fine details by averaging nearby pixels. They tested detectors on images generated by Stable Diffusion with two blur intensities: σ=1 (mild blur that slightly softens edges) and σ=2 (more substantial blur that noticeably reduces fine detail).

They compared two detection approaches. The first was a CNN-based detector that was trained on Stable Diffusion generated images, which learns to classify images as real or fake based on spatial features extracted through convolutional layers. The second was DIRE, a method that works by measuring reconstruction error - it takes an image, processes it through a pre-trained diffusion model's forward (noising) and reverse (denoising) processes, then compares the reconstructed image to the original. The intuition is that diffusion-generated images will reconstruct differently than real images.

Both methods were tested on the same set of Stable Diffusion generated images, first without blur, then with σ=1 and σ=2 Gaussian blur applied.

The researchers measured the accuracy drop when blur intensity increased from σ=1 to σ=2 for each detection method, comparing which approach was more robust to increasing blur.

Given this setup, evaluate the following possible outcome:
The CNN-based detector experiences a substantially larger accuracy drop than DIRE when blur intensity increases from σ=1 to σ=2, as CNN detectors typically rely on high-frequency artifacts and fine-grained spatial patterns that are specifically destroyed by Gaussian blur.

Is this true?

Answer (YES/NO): YES